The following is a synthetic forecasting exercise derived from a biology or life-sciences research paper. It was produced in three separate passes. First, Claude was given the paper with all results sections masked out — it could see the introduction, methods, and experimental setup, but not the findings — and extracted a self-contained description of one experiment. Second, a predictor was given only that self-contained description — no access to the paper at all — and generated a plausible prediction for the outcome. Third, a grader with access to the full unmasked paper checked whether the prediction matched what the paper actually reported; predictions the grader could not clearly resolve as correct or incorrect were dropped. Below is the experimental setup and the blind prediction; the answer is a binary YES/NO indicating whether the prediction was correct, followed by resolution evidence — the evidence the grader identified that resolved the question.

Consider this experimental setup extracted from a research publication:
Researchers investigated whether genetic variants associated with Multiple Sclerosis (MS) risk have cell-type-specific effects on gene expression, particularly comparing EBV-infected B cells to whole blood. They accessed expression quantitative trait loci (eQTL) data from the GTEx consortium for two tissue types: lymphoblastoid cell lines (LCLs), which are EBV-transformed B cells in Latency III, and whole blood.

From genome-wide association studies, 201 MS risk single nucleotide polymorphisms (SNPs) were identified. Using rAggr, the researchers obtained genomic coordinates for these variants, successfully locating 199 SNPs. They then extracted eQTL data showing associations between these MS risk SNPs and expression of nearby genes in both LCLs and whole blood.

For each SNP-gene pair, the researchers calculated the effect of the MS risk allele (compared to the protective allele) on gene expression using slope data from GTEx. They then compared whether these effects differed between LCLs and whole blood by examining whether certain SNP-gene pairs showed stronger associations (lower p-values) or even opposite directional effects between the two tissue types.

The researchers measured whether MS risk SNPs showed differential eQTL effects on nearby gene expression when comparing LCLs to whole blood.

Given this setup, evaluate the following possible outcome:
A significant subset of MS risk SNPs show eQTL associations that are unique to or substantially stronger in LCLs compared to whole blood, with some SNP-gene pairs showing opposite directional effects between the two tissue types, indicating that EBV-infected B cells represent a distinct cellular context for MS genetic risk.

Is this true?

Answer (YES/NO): YES